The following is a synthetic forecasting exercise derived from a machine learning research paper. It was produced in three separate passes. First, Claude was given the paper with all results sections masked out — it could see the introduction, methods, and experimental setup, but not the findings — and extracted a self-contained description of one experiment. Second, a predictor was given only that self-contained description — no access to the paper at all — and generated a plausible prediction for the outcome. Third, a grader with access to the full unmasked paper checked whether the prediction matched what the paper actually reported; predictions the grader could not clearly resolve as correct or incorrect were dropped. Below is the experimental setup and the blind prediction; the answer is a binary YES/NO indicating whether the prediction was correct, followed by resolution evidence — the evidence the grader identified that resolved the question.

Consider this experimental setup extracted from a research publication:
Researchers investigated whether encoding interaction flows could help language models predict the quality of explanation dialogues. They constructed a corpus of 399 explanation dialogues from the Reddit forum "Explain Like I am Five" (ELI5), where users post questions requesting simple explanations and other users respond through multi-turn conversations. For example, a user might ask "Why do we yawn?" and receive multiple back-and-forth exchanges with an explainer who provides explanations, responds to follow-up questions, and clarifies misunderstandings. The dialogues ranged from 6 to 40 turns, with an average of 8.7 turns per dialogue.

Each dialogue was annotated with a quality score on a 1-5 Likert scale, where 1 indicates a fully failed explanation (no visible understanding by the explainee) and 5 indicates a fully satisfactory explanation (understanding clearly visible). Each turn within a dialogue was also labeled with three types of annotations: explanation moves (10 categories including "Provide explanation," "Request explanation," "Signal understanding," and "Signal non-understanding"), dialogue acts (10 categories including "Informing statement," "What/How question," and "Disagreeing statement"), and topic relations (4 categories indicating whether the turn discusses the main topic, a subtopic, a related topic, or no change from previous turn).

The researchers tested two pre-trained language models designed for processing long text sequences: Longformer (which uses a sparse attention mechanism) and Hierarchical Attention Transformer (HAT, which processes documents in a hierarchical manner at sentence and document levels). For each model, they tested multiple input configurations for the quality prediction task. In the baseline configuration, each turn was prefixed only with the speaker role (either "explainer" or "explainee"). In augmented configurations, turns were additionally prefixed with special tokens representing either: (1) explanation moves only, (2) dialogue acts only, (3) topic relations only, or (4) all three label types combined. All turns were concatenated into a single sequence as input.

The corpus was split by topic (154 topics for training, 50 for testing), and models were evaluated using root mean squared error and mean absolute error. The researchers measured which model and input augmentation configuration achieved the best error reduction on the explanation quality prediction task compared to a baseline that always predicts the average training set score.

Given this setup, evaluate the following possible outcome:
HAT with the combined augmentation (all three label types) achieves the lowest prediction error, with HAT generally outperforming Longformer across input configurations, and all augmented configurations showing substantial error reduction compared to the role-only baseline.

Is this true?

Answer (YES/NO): NO